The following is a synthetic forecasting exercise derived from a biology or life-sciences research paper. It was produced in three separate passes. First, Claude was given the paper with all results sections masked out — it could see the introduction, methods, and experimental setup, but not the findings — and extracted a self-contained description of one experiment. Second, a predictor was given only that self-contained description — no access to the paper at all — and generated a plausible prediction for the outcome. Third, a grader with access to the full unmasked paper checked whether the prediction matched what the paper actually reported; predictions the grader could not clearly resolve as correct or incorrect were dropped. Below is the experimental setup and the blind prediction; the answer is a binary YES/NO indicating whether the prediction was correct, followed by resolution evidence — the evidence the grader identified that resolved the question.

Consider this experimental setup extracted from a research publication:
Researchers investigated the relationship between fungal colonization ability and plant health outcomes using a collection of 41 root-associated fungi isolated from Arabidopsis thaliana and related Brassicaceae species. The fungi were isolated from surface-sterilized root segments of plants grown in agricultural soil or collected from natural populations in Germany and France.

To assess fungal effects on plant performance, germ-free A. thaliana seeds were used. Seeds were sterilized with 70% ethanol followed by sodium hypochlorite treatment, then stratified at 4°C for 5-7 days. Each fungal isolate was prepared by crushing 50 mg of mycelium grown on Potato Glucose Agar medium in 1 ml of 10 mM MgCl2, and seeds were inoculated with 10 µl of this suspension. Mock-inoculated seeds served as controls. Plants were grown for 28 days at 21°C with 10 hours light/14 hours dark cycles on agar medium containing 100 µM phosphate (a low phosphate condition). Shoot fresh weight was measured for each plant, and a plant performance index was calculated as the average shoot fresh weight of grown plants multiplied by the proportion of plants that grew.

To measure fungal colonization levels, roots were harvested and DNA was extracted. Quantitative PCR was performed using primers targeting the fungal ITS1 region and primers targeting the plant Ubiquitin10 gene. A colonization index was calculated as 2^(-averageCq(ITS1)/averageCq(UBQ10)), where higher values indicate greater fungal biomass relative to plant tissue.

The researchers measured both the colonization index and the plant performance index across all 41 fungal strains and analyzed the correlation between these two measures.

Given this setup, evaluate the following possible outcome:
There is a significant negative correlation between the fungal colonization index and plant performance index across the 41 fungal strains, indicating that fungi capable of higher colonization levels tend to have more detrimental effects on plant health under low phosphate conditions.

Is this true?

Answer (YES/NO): NO